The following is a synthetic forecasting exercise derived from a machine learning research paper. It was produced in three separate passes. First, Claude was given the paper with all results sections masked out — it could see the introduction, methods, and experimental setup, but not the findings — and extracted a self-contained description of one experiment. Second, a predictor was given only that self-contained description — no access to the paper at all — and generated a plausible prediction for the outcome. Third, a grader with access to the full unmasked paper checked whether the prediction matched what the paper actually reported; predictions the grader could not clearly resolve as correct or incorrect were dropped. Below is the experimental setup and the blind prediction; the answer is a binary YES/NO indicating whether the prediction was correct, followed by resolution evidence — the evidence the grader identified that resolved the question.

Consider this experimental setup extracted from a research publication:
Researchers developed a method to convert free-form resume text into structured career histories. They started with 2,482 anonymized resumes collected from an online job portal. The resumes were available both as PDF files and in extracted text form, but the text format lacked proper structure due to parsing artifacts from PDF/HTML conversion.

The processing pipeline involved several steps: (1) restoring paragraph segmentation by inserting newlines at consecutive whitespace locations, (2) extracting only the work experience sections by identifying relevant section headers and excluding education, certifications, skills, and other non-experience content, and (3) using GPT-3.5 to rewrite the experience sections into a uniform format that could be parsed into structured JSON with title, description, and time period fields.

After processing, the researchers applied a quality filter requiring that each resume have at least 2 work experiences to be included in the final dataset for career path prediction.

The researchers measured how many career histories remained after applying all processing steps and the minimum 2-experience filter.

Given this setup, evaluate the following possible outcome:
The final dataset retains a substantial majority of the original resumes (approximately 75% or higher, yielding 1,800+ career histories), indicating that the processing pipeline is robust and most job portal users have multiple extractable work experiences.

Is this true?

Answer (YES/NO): YES